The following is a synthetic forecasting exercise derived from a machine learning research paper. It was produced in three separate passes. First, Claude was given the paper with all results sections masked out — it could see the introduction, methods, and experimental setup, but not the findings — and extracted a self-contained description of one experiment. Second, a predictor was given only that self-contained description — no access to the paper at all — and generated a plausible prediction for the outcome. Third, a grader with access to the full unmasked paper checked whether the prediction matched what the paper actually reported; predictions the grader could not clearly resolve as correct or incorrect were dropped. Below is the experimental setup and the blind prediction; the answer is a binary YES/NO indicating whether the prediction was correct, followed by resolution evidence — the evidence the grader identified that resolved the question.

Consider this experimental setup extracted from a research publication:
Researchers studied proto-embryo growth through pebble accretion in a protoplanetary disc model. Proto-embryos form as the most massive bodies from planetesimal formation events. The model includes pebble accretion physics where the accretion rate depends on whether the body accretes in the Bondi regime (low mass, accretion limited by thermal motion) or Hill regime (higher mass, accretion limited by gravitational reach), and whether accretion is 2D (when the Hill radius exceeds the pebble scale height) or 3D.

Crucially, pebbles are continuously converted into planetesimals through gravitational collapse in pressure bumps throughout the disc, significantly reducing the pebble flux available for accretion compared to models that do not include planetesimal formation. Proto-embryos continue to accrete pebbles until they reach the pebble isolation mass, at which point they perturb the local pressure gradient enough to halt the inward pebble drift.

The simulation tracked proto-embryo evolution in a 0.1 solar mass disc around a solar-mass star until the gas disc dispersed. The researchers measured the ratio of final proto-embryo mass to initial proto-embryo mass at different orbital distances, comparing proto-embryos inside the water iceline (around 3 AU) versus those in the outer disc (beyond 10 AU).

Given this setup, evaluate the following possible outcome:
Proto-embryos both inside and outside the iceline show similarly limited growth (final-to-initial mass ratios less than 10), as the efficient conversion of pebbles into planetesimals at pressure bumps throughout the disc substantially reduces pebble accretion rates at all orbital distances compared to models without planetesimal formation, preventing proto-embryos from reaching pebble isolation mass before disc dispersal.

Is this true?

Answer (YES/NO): NO